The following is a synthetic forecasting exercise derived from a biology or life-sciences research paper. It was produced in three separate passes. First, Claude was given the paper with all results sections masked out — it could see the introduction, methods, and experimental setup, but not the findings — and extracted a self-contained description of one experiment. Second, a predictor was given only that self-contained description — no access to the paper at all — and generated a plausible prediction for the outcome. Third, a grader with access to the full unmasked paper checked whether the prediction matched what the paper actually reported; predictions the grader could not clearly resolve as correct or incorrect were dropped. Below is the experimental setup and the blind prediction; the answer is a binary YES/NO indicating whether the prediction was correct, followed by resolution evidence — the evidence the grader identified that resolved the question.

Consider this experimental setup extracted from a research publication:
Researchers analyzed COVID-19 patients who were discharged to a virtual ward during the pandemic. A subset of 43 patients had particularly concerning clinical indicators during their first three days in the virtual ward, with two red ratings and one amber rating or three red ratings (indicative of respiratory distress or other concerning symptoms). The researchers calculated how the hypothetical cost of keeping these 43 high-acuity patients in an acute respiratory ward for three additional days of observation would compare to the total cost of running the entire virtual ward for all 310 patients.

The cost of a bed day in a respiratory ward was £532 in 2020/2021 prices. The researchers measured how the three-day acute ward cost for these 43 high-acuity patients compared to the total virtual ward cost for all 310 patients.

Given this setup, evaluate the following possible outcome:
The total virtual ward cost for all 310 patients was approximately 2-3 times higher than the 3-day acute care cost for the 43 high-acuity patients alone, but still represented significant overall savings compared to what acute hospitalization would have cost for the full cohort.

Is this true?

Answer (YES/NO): NO